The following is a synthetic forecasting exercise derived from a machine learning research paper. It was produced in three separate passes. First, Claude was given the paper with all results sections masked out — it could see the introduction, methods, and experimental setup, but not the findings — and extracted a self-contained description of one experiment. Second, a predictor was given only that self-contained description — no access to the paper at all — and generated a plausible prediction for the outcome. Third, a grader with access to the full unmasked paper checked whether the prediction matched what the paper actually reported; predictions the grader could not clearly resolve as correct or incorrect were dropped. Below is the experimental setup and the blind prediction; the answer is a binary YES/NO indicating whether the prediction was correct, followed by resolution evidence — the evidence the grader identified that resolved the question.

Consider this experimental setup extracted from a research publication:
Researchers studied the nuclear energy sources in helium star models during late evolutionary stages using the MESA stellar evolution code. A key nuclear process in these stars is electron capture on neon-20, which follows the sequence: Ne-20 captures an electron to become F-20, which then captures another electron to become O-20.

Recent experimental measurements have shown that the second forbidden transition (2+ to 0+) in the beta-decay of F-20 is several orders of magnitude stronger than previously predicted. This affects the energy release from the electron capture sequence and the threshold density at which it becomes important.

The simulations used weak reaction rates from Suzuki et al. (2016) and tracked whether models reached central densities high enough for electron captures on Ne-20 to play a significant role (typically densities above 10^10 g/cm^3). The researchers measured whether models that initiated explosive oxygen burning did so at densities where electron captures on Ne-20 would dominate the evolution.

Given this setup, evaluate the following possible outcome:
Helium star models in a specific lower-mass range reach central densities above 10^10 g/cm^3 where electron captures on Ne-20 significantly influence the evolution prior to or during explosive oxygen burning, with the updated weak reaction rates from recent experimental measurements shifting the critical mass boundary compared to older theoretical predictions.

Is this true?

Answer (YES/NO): NO